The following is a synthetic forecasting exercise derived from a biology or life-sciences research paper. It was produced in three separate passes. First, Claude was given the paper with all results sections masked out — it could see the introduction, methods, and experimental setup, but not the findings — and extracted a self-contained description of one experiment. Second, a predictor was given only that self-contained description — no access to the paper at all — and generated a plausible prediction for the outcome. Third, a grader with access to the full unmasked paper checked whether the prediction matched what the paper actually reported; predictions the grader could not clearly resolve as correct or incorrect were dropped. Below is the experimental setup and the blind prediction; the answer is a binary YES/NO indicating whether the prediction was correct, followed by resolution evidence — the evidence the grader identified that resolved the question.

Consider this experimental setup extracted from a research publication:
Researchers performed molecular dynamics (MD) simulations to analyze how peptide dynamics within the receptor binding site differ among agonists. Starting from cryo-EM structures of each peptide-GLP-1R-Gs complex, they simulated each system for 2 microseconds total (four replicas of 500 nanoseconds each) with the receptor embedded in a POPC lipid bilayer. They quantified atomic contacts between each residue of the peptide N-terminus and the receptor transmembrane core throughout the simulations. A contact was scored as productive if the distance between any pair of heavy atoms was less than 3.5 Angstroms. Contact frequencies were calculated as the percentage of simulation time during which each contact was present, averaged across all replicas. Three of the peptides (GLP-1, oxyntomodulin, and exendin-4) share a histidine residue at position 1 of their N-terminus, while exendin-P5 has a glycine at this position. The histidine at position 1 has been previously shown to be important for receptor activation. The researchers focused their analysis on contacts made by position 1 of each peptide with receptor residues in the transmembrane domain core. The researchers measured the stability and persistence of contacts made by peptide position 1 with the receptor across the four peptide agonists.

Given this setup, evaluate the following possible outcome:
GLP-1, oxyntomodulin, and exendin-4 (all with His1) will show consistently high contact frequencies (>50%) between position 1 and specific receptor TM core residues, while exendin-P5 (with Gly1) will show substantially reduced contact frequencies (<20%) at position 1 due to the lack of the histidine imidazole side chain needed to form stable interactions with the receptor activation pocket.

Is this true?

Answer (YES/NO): NO